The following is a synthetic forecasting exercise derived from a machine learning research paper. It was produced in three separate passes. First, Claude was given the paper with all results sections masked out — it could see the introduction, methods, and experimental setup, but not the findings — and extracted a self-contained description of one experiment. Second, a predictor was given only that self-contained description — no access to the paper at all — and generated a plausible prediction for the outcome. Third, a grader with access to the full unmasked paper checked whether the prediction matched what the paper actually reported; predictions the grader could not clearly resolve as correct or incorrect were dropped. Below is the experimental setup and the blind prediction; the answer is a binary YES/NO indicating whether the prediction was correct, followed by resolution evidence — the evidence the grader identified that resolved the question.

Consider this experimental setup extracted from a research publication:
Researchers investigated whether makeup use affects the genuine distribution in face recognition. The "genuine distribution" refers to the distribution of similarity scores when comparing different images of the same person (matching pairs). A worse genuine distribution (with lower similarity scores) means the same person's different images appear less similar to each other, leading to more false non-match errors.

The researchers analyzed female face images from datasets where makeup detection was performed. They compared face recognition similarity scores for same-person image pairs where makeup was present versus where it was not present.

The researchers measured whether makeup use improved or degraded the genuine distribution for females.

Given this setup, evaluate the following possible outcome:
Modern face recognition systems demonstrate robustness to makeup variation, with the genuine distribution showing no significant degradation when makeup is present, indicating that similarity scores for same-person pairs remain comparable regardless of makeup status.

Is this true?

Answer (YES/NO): NO